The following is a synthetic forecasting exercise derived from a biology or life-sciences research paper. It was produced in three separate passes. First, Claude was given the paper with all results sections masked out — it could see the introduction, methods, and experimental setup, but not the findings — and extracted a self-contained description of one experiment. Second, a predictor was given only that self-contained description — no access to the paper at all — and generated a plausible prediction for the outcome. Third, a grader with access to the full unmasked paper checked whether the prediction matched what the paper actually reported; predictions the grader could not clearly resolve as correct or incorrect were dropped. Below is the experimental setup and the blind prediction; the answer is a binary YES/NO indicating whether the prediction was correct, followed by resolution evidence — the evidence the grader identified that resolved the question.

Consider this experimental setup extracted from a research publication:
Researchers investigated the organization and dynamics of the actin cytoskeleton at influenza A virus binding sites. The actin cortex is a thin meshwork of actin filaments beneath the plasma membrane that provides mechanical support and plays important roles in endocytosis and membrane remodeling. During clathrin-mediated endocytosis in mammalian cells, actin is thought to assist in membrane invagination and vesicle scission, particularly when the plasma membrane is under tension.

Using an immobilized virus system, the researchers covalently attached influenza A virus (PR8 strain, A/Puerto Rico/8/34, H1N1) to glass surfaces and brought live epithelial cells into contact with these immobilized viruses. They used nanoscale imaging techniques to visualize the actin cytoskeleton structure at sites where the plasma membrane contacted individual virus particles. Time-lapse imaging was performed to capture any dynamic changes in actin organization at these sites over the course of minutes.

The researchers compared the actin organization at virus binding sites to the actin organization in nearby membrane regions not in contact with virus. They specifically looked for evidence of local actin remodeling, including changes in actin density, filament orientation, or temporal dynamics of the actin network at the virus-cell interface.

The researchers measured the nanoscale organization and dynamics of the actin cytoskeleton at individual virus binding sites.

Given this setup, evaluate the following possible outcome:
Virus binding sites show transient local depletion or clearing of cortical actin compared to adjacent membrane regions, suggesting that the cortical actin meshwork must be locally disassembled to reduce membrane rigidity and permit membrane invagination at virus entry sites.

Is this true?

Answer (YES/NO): NO